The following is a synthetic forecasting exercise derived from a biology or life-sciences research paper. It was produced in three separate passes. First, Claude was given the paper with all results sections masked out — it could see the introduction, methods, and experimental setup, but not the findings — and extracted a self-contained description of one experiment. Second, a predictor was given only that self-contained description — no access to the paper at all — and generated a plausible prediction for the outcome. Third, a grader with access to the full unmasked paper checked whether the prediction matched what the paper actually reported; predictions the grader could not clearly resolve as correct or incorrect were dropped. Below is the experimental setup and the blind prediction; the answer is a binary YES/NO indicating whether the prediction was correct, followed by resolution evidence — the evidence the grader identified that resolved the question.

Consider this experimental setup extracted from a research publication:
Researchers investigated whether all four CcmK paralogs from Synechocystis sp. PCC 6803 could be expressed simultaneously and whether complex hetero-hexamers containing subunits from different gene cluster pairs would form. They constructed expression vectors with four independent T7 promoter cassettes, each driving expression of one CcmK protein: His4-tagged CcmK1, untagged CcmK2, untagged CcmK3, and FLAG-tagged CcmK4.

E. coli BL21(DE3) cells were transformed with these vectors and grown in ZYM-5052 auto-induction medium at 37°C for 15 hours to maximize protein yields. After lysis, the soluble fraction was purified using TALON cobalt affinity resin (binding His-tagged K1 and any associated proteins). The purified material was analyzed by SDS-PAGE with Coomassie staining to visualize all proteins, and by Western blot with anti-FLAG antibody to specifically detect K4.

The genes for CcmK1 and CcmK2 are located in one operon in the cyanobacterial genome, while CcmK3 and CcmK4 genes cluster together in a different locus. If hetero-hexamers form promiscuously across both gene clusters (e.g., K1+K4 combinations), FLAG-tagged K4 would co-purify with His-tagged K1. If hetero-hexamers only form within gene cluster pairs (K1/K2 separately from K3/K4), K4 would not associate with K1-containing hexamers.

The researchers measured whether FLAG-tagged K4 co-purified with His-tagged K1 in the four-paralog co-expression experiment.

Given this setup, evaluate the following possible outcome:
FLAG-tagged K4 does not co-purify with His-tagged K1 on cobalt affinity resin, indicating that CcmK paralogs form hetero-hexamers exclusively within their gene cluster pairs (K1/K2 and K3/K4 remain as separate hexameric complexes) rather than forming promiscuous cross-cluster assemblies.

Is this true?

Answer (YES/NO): YES